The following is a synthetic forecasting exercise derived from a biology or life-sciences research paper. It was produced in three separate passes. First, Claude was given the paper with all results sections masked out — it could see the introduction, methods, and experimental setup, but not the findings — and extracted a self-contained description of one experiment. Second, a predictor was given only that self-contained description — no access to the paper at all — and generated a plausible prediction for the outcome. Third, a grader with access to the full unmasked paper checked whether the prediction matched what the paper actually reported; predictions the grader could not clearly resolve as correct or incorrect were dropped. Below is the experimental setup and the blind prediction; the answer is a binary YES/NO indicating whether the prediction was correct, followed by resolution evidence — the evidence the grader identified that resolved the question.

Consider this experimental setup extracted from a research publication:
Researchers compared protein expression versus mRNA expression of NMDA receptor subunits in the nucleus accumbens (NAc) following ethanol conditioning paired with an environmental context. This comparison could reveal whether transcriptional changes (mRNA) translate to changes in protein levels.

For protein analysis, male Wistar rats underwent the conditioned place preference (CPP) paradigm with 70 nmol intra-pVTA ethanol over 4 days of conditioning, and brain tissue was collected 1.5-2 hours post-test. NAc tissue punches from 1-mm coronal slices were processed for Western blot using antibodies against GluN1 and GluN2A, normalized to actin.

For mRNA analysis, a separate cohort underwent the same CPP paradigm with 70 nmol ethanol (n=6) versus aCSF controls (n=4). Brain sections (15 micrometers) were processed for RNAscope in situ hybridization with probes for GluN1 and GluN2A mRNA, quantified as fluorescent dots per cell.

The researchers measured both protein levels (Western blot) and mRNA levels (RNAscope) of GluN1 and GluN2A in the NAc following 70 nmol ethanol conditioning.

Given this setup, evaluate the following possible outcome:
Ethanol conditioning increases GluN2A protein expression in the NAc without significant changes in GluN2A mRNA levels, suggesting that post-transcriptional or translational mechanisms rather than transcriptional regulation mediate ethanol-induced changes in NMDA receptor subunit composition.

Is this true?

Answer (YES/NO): NO